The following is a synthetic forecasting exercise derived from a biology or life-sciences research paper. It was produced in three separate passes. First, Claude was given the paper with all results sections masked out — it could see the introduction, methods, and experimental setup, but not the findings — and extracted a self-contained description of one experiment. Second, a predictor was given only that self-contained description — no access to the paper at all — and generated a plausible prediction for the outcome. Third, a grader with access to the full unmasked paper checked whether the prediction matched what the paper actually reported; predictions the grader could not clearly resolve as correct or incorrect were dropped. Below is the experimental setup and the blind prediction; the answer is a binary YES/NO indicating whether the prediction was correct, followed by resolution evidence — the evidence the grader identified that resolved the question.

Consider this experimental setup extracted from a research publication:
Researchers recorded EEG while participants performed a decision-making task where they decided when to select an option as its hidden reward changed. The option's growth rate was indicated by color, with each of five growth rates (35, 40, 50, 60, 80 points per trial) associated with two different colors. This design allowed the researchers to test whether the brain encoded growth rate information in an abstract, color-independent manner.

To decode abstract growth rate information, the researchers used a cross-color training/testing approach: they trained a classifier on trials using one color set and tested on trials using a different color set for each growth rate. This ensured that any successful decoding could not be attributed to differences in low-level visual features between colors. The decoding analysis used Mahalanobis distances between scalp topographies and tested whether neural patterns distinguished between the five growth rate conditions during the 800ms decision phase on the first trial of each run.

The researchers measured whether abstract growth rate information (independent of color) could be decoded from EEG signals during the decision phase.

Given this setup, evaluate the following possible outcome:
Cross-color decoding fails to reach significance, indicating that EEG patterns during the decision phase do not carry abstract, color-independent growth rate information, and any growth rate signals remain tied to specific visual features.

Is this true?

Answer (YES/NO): NO